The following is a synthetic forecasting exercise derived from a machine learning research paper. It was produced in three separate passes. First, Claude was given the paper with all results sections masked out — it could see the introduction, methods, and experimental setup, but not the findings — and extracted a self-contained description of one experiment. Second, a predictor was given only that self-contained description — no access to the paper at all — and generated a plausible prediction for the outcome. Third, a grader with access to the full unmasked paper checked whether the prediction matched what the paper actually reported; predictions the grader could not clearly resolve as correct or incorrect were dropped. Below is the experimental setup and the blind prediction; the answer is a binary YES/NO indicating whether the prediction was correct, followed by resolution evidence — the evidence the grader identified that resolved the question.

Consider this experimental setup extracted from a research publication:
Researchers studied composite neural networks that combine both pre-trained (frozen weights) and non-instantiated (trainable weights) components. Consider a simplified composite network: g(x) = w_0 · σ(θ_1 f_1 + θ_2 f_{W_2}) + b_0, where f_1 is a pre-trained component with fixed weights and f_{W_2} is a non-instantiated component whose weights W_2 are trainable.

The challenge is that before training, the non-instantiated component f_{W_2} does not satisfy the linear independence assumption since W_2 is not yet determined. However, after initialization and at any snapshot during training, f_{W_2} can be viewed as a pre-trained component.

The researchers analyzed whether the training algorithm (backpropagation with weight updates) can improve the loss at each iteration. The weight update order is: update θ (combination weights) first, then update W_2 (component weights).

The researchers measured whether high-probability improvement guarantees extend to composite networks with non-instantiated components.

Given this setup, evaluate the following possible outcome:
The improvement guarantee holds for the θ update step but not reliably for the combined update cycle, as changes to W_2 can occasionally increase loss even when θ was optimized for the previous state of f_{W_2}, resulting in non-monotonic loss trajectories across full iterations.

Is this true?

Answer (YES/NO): NO